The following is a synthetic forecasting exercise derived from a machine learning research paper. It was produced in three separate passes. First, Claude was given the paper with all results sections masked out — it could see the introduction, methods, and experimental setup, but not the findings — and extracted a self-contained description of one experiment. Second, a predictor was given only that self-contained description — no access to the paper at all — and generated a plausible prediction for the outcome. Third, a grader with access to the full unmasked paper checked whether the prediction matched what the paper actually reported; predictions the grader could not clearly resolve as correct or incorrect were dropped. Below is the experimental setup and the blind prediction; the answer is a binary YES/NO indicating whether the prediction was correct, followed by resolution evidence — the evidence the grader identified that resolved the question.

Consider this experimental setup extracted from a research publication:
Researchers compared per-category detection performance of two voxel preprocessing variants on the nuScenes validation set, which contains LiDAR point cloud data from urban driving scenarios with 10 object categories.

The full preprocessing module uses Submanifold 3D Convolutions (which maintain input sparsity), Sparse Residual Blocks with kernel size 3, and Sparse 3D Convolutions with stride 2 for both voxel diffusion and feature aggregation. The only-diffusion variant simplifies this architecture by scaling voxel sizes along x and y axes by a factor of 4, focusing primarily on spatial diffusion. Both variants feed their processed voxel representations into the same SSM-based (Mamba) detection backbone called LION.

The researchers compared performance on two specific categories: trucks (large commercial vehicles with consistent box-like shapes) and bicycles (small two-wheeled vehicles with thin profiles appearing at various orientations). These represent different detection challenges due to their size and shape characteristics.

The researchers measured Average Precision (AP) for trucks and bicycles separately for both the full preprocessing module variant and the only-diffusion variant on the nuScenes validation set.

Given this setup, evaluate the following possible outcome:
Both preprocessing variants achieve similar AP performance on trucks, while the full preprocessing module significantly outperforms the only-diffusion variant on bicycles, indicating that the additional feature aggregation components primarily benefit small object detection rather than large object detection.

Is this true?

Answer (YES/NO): NO